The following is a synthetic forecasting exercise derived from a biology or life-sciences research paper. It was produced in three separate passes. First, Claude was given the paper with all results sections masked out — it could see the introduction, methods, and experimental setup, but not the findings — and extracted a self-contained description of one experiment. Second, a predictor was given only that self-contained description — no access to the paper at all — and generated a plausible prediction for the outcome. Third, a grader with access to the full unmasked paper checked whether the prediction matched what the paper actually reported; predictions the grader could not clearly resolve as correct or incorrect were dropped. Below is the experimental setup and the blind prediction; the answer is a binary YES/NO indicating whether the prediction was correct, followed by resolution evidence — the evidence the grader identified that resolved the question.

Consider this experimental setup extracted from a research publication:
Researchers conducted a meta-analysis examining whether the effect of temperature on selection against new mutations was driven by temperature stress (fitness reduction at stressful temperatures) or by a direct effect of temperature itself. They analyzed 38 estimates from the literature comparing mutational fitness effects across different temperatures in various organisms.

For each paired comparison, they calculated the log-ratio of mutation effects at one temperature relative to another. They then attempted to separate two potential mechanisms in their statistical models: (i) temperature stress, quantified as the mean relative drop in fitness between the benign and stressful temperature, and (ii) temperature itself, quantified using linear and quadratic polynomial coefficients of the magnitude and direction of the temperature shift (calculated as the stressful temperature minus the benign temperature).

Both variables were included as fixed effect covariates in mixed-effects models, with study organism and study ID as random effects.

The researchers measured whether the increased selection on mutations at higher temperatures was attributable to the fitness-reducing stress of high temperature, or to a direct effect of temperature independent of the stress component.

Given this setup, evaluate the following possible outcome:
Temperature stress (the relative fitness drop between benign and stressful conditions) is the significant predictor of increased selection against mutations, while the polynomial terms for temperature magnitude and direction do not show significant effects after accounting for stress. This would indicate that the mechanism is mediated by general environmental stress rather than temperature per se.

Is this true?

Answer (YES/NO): NO